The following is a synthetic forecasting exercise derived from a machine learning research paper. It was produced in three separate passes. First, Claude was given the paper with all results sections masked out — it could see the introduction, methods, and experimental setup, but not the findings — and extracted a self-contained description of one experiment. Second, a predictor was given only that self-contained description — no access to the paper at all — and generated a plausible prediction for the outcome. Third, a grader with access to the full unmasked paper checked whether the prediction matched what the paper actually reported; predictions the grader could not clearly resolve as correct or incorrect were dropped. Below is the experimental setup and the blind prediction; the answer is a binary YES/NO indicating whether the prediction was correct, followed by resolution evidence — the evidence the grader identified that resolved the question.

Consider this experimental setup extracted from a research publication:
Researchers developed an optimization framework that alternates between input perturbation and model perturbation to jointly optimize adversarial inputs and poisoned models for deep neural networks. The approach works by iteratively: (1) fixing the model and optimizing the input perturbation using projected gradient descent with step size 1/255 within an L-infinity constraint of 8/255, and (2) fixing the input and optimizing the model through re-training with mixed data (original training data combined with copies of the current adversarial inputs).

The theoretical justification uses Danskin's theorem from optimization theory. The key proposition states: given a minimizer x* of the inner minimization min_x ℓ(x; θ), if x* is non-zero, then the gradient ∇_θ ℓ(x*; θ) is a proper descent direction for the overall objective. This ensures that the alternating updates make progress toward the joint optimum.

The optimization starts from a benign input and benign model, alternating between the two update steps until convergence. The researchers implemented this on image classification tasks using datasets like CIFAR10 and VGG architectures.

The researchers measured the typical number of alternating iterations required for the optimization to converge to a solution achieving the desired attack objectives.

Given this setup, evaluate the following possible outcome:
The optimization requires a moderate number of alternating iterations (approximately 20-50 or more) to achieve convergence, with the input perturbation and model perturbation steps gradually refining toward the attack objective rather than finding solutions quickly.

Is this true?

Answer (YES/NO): NO